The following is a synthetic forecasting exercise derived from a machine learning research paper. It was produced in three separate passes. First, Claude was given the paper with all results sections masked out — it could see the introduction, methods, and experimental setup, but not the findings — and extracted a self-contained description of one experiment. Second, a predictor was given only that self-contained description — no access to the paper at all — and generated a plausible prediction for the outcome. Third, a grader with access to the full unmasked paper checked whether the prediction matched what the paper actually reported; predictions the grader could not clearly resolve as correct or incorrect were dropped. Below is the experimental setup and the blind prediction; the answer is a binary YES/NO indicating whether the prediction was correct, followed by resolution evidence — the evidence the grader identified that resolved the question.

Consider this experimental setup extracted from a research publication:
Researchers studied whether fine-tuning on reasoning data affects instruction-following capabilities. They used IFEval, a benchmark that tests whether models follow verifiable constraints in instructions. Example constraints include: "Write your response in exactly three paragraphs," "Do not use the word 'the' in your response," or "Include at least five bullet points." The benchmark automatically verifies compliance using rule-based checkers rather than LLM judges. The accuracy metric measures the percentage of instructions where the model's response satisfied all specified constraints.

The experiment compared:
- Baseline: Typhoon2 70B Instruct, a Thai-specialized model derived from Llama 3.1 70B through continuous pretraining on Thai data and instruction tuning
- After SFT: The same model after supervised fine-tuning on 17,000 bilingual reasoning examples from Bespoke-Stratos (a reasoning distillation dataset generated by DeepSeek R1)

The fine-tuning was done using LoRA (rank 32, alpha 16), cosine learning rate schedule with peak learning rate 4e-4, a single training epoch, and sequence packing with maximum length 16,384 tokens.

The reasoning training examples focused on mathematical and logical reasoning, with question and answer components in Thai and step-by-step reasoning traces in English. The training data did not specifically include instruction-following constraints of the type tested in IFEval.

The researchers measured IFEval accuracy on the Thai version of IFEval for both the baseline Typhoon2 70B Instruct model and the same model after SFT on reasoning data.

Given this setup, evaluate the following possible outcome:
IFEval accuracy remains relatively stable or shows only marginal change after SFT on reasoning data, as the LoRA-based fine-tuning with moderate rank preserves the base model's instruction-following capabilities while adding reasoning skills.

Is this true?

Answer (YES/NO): NO